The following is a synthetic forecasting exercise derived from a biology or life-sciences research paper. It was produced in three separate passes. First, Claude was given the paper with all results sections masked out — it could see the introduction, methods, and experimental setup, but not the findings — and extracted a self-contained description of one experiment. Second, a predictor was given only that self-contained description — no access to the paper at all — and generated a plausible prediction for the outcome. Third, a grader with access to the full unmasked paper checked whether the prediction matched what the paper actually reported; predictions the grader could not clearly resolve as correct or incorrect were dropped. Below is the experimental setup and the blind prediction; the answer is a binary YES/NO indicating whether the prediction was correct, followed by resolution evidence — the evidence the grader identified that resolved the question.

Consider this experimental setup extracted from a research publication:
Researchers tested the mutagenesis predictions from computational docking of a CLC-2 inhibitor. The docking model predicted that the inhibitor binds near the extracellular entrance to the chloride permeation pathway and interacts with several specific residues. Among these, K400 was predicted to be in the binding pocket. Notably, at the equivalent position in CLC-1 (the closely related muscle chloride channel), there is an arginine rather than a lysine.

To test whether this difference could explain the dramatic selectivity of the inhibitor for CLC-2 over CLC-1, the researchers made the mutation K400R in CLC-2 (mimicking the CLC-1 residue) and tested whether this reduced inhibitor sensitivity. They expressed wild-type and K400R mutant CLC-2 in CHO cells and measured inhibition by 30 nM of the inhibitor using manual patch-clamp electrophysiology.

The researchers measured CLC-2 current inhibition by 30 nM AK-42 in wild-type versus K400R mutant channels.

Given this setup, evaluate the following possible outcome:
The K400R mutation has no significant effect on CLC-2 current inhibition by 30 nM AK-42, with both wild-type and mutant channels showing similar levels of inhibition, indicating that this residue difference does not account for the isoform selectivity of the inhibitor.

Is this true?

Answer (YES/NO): YES